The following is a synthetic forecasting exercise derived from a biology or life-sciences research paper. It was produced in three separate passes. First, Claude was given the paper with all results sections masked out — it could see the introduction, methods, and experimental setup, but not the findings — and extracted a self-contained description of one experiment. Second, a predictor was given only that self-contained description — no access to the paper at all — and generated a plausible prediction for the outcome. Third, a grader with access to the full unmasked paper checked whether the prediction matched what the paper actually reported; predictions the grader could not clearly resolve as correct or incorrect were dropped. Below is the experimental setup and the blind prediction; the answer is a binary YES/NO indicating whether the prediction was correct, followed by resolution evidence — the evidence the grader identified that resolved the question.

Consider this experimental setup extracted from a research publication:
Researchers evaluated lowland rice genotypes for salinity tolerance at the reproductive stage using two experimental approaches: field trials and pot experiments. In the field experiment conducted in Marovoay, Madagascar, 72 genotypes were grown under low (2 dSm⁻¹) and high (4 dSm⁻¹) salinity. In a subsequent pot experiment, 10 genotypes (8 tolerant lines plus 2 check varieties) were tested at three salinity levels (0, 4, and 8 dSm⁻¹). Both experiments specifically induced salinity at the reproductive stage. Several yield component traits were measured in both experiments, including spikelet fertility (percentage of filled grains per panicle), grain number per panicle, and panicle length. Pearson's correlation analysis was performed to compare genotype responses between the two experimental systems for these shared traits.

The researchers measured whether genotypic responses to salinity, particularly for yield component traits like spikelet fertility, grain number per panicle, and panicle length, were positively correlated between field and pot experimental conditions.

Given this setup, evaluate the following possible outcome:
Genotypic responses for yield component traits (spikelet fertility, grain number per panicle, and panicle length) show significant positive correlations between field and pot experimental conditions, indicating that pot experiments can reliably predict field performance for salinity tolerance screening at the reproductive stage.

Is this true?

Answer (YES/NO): YES